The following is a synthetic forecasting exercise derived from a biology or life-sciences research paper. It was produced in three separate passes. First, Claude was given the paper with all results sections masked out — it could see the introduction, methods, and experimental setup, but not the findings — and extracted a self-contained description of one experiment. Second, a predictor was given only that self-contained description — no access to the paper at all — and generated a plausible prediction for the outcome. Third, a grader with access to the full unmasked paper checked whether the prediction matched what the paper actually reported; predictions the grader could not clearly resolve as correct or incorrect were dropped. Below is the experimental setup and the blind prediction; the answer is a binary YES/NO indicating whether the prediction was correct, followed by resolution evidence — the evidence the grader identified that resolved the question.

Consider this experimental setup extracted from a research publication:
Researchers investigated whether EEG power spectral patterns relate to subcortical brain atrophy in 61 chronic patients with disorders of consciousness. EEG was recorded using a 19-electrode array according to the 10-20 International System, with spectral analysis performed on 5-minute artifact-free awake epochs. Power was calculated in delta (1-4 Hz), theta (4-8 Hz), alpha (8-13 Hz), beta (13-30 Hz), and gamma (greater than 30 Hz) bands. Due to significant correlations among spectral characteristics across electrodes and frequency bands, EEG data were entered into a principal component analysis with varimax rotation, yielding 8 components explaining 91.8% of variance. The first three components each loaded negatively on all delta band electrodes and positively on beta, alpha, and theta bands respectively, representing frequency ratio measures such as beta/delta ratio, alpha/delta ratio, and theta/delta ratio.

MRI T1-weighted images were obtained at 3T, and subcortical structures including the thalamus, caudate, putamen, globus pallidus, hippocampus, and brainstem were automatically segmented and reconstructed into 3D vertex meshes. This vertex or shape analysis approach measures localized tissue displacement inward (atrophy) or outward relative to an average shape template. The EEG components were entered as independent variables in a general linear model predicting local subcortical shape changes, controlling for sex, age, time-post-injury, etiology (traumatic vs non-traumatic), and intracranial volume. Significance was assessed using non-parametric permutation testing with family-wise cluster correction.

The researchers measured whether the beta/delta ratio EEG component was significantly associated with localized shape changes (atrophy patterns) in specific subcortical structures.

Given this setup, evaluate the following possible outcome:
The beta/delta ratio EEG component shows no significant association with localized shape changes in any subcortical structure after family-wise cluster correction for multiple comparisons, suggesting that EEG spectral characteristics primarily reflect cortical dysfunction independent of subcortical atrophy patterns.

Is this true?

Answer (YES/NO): NO